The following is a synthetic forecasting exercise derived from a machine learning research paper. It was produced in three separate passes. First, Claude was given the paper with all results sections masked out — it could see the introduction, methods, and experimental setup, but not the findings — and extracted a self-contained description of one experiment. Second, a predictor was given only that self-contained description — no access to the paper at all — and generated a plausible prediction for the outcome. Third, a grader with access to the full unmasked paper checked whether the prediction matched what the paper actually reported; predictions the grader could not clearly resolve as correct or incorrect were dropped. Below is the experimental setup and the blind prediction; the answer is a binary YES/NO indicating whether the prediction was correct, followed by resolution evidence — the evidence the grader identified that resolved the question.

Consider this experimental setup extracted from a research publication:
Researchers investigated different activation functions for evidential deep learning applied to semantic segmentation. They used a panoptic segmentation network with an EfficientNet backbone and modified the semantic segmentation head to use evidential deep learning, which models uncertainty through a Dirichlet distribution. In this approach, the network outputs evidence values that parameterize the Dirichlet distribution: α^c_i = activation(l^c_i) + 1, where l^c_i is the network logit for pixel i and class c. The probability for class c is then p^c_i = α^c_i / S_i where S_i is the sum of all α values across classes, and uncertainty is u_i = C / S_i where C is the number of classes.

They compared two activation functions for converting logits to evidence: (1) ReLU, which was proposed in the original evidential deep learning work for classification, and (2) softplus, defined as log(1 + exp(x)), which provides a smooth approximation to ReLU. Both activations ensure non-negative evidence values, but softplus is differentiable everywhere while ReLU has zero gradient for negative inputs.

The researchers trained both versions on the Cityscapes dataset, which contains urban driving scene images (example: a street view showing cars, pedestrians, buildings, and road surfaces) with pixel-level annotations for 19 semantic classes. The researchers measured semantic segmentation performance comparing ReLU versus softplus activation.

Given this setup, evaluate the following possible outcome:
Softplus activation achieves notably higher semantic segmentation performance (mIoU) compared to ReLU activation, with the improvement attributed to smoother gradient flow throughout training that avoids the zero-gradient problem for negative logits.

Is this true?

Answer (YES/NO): NO